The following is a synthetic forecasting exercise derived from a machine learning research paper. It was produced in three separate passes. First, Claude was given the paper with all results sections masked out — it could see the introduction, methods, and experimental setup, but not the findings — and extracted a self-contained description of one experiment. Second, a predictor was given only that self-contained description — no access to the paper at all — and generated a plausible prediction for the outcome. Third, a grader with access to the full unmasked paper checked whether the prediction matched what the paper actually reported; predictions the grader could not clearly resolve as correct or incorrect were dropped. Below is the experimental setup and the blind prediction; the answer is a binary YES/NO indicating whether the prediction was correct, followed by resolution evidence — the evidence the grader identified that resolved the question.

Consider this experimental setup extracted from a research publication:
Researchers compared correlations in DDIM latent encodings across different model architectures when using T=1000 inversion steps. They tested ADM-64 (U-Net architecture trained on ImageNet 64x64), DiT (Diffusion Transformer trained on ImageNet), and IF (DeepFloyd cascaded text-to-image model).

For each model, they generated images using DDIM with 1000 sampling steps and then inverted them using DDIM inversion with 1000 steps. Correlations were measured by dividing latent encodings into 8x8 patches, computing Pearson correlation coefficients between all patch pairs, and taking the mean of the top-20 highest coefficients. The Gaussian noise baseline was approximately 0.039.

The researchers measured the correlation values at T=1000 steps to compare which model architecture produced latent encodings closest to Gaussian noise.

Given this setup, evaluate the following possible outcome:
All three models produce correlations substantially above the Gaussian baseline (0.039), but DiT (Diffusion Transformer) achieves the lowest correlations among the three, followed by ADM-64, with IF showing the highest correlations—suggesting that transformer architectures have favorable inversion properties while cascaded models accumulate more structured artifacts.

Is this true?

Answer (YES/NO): YES